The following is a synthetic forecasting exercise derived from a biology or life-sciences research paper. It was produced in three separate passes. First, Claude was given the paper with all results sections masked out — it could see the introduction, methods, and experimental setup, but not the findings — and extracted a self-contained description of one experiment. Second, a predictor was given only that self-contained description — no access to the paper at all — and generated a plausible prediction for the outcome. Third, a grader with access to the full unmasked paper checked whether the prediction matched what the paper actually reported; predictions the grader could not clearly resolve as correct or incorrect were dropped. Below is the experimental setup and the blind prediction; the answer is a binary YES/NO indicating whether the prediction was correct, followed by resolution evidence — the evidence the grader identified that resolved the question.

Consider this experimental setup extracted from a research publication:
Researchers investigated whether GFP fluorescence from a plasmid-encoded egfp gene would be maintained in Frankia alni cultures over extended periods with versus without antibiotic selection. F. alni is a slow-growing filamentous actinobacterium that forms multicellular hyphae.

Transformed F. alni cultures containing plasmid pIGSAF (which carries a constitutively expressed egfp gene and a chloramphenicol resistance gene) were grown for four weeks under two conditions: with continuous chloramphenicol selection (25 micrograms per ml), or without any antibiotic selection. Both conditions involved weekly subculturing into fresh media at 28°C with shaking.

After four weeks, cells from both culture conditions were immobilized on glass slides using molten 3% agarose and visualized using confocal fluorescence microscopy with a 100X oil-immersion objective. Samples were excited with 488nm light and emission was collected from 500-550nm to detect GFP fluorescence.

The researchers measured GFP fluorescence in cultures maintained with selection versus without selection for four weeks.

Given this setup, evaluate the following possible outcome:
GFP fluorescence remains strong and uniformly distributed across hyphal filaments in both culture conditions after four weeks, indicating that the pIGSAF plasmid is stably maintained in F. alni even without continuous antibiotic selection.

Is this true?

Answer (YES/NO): NO